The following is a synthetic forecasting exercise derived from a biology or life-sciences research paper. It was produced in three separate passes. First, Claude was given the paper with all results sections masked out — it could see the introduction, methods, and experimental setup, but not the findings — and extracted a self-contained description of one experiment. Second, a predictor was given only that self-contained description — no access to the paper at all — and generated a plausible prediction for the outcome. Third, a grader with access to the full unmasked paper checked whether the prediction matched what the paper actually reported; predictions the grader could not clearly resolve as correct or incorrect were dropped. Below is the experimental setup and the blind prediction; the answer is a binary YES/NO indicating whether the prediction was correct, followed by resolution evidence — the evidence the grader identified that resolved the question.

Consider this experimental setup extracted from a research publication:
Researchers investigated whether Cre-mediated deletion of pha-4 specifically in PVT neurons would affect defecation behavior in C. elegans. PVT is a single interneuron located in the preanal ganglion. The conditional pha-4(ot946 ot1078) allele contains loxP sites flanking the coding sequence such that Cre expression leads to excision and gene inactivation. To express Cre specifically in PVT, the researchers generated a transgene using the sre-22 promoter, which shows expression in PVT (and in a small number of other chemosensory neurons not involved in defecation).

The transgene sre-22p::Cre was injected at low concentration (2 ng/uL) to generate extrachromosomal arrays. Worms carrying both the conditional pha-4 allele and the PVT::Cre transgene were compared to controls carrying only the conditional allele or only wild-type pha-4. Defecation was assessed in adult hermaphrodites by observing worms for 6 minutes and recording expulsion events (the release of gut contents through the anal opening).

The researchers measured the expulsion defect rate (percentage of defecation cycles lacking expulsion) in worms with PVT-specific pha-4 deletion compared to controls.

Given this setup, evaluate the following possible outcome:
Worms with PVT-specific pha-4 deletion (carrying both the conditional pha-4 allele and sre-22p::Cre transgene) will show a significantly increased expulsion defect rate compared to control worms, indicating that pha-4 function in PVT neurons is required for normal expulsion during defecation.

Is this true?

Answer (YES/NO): YES